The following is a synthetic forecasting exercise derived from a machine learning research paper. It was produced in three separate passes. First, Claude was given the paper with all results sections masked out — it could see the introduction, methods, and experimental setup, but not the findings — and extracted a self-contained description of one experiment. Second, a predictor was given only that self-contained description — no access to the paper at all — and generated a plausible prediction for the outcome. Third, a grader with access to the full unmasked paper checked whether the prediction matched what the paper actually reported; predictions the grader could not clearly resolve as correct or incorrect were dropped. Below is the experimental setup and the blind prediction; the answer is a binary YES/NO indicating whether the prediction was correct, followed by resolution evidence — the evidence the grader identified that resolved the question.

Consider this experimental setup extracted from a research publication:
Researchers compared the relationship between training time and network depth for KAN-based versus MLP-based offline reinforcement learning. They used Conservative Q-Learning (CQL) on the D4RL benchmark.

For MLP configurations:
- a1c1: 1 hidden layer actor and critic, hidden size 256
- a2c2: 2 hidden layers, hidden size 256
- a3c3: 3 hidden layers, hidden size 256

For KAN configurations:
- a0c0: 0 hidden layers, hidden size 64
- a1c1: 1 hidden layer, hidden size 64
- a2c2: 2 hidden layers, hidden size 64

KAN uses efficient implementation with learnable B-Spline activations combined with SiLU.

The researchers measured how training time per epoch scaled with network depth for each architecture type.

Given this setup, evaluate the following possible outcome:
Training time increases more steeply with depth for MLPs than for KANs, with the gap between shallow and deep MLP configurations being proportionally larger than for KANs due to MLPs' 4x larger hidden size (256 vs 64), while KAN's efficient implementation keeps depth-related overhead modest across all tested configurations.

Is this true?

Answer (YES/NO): NO